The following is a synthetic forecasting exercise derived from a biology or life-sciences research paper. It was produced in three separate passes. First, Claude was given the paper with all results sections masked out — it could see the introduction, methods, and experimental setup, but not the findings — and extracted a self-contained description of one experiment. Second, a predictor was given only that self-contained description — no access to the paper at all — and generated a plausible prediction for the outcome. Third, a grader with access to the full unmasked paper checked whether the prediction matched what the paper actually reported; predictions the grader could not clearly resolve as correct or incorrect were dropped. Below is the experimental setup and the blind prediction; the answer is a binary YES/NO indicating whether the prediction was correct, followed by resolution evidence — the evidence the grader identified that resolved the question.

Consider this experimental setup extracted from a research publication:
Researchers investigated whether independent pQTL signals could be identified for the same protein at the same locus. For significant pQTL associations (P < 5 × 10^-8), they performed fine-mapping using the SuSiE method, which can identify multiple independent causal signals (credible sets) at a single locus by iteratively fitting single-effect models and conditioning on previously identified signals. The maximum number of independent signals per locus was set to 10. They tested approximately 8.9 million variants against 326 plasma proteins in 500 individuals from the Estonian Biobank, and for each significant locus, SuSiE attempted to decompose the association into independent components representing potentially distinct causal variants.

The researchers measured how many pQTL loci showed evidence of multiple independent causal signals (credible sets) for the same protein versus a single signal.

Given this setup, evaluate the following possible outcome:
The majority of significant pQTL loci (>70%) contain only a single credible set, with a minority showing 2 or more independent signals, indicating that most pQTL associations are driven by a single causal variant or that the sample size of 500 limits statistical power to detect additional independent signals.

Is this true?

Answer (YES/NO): YES